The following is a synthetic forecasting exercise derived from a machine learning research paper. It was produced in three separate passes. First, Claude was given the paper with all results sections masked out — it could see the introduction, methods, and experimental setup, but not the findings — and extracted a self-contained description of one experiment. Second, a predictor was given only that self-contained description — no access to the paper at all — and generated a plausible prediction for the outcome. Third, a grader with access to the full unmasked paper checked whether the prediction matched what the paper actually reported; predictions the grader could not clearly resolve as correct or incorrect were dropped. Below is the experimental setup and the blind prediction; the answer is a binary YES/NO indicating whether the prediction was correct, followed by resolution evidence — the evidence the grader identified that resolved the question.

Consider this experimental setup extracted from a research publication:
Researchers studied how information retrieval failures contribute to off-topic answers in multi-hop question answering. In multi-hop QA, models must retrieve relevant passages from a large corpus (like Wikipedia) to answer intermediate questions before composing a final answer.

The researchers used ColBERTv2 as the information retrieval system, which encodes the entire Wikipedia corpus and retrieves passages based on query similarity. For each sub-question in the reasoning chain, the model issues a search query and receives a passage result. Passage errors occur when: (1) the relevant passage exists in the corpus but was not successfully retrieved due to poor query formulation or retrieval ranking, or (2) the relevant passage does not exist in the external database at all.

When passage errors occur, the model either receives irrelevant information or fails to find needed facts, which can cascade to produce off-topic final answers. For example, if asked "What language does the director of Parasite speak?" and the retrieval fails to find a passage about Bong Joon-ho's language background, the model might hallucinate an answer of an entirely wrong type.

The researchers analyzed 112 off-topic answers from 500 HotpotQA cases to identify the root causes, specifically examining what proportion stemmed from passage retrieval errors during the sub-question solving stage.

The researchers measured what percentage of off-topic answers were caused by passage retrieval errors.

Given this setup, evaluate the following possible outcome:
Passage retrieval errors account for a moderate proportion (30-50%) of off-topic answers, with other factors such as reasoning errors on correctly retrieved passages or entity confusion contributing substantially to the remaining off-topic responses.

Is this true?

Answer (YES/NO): YES